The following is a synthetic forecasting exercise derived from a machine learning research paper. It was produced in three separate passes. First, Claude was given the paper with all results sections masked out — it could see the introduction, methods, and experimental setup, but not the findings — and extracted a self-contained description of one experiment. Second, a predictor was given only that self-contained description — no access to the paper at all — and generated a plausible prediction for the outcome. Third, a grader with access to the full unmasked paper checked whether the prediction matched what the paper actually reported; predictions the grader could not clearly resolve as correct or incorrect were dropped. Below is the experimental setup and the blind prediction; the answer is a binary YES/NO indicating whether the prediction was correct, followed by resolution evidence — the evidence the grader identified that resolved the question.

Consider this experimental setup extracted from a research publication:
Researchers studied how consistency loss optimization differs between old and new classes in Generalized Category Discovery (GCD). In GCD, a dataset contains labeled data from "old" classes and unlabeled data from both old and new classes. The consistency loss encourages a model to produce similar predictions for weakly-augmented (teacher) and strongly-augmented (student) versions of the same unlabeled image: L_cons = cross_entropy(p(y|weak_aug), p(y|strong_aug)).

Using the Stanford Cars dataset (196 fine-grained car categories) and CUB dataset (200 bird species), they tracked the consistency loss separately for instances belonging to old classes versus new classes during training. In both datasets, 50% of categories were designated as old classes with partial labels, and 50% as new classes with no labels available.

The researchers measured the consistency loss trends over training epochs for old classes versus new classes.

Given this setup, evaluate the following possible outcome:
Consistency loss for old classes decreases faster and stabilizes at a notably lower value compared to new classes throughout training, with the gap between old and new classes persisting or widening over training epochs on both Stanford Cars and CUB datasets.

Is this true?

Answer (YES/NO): YES